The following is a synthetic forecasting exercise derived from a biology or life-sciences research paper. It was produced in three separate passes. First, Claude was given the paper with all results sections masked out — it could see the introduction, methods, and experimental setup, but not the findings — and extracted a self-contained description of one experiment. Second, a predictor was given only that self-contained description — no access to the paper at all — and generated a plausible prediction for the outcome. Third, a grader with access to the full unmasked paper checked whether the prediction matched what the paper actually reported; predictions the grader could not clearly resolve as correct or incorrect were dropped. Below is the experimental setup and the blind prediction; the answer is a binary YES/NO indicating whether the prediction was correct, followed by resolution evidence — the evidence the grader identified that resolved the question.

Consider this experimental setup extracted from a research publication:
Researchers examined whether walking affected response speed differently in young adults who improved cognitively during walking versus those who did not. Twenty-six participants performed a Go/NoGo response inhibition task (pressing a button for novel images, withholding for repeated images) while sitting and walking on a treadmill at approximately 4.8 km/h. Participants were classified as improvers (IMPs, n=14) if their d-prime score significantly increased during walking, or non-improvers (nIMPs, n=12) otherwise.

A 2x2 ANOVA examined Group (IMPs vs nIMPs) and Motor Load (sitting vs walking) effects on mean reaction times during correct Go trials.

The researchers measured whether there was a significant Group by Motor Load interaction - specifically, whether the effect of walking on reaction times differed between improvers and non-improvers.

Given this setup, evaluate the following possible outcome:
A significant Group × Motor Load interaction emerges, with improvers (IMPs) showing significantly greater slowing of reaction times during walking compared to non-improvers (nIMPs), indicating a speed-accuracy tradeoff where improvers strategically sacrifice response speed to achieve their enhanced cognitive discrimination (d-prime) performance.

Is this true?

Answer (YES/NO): NO